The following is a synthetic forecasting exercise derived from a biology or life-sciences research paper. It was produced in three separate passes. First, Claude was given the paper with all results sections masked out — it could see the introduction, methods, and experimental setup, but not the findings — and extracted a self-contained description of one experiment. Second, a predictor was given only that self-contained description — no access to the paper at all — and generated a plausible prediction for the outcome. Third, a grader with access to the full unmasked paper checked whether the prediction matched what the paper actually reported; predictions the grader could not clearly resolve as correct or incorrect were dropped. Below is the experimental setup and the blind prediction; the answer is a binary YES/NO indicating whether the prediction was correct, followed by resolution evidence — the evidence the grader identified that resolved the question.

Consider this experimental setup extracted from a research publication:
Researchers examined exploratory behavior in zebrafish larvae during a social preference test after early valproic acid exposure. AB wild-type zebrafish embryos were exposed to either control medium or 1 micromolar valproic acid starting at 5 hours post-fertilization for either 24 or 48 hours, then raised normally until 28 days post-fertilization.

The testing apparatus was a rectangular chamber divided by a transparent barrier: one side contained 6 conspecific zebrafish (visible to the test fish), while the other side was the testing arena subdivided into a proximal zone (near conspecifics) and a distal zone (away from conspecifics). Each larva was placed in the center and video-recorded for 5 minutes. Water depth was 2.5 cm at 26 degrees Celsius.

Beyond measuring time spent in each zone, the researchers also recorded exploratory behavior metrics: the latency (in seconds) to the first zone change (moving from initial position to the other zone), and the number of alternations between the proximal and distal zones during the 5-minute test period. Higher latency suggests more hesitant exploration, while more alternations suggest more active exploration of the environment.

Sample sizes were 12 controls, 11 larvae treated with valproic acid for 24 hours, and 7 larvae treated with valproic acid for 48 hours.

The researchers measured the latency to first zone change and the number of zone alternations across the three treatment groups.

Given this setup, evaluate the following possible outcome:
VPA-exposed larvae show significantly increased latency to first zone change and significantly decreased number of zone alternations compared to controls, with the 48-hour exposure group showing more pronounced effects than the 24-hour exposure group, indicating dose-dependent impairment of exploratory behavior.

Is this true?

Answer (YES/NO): NO